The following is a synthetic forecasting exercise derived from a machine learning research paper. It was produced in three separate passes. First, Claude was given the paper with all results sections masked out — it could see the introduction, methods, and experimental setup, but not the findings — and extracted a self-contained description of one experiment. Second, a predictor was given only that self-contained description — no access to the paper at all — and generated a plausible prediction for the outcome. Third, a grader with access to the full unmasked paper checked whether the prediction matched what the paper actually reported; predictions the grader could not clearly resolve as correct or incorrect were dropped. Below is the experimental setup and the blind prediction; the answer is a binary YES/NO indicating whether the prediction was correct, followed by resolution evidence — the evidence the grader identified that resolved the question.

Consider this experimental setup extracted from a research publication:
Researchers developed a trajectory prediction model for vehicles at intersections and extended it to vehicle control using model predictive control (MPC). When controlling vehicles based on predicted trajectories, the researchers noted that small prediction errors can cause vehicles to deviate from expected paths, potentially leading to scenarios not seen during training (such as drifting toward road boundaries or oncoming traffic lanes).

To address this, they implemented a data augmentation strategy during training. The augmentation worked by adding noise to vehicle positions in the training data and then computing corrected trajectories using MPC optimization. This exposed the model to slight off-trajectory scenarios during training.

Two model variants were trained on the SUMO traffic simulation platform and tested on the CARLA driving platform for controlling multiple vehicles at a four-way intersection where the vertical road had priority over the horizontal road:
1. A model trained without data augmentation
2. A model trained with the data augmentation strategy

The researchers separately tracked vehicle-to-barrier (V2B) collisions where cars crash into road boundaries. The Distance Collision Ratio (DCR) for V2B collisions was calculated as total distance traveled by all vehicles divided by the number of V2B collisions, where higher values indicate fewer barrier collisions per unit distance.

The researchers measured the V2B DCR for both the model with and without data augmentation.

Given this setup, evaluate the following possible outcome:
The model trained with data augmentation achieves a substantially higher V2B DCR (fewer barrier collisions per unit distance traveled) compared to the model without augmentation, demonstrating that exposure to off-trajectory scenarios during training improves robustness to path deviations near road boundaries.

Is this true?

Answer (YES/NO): YES